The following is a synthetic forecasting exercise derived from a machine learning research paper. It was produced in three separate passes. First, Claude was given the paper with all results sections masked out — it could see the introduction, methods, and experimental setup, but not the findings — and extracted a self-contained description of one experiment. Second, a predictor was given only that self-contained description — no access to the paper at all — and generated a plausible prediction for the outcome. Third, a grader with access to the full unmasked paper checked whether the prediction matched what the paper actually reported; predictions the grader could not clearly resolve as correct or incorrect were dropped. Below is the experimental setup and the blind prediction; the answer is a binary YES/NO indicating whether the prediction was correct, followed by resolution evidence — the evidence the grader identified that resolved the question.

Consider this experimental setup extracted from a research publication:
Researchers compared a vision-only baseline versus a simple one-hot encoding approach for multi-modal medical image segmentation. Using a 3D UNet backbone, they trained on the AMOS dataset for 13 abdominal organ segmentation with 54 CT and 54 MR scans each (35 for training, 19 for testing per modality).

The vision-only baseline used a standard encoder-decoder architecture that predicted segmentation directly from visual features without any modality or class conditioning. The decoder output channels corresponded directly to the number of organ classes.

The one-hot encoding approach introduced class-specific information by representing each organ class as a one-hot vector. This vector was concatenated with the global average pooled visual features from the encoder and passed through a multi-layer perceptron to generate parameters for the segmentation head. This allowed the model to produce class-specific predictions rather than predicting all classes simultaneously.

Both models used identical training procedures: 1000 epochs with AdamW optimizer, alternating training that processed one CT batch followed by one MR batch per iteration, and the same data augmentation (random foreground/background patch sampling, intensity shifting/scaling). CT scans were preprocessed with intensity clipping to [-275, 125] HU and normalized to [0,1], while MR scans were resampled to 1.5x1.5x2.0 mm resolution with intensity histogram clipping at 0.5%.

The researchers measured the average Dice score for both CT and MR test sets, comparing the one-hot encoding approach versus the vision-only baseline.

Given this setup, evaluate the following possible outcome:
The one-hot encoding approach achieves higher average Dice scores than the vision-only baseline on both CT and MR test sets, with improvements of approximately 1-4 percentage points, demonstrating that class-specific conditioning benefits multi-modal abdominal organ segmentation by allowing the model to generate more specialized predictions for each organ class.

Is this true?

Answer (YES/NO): YES